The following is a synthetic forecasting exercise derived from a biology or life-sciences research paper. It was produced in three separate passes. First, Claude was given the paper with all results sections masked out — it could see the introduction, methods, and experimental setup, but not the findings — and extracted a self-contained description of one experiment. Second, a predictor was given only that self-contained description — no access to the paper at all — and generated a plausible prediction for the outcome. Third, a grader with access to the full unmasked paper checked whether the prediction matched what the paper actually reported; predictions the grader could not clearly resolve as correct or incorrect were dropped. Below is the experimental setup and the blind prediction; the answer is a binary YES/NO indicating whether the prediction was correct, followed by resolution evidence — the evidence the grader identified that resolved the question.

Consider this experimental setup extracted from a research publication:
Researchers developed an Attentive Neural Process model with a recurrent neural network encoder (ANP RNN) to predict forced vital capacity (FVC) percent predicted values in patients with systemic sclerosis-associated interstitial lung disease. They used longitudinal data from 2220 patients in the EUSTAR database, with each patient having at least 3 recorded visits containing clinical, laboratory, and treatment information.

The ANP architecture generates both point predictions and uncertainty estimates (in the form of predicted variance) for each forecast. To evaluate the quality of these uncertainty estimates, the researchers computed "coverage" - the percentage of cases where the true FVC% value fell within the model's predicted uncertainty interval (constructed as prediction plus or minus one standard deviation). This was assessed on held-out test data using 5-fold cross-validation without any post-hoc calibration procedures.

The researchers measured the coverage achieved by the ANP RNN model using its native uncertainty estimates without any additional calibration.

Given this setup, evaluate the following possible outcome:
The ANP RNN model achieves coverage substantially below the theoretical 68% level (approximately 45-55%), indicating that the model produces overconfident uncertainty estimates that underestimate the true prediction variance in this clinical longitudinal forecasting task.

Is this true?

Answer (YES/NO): NO